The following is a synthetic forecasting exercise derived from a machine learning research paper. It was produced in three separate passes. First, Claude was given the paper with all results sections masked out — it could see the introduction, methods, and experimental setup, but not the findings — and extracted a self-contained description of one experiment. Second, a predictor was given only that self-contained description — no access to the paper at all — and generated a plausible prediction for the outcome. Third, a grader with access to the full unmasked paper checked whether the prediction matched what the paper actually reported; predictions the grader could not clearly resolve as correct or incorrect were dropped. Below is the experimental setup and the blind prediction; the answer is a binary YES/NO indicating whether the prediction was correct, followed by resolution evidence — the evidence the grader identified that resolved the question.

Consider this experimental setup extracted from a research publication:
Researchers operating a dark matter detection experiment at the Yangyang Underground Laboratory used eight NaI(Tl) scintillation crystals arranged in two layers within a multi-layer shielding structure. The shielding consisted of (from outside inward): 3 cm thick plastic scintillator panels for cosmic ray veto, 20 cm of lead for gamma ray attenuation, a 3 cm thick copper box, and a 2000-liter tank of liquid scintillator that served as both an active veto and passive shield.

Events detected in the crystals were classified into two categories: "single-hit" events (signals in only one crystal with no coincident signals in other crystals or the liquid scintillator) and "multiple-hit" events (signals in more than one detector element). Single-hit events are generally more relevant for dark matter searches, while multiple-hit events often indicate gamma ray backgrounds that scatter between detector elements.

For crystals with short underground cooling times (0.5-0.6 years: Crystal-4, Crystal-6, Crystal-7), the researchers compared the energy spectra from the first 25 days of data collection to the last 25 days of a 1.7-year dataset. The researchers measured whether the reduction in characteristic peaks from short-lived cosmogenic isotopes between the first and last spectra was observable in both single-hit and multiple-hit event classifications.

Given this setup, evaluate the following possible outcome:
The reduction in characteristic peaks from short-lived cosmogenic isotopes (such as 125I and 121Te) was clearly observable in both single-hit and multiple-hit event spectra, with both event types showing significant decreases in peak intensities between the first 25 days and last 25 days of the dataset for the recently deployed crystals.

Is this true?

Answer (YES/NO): YES